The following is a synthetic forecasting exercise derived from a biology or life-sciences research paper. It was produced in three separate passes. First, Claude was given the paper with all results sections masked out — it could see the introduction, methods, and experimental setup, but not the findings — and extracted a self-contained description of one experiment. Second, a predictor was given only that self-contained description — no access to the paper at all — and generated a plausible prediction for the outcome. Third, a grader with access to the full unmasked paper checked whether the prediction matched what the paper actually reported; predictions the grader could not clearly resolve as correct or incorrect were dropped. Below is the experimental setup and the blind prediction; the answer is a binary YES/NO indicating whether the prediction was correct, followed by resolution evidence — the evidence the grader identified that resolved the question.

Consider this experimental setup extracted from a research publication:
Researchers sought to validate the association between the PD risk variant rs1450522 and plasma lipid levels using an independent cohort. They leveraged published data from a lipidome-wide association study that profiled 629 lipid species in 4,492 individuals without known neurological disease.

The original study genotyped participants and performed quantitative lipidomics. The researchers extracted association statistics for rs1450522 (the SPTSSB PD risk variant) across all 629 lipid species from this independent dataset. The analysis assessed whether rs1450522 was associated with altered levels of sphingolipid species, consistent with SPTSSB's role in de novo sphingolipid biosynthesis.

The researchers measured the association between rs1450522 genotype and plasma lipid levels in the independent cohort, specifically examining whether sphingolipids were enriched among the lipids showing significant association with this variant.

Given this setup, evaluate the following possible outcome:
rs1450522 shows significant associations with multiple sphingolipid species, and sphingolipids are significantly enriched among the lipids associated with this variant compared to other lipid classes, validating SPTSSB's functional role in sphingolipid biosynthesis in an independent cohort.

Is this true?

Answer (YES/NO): YES